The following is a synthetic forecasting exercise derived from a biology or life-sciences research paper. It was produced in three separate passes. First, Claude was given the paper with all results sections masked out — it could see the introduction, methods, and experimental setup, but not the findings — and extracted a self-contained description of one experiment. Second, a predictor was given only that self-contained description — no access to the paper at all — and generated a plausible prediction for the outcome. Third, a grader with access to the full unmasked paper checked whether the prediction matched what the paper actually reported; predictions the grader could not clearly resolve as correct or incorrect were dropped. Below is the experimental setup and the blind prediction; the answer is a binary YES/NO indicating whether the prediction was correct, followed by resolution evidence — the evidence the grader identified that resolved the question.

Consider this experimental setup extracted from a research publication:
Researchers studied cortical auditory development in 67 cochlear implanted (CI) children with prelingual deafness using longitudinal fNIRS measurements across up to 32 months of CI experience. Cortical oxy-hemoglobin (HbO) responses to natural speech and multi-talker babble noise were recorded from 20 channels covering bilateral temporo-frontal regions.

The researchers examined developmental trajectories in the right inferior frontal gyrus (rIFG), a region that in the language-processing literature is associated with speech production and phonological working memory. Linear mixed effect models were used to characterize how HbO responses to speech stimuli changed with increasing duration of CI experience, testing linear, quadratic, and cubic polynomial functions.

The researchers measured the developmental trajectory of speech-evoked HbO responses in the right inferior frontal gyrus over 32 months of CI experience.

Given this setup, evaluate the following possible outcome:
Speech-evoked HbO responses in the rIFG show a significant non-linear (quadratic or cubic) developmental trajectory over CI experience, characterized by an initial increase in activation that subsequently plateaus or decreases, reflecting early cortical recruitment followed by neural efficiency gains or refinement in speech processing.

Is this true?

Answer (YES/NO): NO